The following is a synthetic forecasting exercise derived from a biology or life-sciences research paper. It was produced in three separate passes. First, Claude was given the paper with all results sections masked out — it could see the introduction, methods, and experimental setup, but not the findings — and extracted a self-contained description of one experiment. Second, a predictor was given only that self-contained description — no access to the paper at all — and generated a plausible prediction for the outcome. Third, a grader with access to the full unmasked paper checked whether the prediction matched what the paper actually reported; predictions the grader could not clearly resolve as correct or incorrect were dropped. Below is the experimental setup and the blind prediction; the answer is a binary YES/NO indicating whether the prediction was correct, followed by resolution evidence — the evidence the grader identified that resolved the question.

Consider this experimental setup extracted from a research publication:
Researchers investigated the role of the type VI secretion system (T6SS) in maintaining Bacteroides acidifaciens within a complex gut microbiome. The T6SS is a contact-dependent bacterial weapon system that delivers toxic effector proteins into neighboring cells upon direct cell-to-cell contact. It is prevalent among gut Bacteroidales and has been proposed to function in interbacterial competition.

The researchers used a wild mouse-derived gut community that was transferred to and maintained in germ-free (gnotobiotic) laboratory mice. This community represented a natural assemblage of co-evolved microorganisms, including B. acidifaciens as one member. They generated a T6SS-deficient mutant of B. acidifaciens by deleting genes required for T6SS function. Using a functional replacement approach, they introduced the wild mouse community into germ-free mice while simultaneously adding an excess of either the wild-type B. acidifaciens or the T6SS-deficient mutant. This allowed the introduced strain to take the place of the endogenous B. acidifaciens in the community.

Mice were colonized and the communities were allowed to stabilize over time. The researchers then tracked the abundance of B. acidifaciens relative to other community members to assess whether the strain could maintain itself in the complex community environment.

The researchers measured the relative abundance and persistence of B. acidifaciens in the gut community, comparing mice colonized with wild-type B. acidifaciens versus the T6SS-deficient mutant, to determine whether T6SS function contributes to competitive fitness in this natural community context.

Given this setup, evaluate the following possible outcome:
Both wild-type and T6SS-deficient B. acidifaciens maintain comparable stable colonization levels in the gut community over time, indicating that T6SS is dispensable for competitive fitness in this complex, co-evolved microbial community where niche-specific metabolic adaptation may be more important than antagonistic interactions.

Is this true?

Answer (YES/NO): NO